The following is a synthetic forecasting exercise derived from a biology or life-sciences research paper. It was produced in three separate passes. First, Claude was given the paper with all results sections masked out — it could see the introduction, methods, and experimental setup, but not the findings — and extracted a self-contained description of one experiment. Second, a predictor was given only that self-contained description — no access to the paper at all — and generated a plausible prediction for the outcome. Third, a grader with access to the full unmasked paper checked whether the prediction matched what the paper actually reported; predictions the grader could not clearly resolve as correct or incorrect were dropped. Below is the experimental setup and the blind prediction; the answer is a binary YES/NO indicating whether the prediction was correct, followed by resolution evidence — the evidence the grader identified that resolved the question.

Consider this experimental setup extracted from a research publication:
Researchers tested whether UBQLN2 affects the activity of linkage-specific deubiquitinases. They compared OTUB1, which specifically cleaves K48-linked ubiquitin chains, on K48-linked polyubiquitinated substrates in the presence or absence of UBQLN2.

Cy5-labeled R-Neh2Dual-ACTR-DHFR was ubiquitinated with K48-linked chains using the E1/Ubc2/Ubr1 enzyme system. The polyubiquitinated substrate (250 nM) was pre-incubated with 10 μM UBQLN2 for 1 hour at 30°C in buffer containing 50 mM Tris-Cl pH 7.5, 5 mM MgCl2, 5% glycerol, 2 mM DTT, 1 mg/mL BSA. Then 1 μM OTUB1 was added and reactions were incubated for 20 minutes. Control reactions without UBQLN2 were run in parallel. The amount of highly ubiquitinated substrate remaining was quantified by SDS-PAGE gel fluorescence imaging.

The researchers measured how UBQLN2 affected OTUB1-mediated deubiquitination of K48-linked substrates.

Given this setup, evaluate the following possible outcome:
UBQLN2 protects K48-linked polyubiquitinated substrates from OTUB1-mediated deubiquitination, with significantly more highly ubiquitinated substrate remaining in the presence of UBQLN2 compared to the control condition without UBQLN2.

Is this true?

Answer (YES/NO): YES